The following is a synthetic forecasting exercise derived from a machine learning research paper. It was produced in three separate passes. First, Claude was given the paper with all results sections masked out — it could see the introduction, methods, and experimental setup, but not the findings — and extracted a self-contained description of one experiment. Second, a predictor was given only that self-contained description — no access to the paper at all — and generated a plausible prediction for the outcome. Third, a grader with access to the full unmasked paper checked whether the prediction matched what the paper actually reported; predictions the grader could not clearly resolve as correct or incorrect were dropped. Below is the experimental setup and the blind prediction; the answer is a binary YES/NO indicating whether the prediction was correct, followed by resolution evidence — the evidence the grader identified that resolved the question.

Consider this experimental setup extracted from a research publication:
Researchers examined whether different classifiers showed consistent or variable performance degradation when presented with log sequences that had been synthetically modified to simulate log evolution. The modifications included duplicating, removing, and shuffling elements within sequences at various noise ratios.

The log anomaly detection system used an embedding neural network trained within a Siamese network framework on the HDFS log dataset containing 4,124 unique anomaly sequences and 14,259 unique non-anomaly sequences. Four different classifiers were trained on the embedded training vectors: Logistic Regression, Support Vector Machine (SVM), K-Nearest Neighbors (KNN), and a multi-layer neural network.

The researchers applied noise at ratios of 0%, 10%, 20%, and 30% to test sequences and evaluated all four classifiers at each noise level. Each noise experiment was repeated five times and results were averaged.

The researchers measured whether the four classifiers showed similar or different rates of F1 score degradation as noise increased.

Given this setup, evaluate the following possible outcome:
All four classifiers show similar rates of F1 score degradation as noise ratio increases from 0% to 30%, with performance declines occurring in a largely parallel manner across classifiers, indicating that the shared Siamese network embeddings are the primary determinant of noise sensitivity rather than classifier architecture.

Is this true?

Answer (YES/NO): YES